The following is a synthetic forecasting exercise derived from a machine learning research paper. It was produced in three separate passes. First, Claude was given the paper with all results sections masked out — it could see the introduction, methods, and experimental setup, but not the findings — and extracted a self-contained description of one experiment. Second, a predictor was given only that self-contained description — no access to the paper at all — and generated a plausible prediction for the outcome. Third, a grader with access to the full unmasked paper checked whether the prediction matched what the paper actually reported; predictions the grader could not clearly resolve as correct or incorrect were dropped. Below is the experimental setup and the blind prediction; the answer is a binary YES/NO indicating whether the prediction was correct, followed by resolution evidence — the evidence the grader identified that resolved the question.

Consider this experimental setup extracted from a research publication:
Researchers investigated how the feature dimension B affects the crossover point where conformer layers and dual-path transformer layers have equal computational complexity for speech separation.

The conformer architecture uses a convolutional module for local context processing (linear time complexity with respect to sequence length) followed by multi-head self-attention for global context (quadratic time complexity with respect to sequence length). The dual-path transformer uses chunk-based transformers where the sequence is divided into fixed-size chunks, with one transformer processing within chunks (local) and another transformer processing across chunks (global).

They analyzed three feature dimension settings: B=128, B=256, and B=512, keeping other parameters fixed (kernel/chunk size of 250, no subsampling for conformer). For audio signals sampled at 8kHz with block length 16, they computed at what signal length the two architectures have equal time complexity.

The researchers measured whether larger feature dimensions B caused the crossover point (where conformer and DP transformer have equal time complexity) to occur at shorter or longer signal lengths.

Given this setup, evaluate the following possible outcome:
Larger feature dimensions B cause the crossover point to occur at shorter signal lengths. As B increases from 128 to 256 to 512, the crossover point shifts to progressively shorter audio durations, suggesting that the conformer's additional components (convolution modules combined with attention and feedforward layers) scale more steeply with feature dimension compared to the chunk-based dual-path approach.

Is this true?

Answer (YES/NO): NO